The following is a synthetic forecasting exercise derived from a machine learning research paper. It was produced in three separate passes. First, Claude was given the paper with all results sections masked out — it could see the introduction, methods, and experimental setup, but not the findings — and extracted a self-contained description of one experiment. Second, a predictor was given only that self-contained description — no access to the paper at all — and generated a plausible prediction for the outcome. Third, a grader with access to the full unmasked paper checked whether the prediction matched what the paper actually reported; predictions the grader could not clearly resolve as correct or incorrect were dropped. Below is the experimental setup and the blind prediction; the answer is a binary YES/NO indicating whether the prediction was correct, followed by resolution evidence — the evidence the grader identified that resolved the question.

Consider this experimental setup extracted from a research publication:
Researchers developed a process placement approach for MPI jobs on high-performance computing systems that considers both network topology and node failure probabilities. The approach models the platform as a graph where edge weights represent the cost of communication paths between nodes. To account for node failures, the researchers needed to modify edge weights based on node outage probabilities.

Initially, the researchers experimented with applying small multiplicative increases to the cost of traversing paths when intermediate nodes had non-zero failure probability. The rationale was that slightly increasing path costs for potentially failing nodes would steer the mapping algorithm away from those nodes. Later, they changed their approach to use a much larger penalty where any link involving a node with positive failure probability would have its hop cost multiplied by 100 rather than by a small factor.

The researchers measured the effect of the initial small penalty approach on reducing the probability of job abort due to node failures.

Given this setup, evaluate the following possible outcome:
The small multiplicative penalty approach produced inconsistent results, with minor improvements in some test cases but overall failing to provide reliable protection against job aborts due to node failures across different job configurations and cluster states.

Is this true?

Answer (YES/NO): NO